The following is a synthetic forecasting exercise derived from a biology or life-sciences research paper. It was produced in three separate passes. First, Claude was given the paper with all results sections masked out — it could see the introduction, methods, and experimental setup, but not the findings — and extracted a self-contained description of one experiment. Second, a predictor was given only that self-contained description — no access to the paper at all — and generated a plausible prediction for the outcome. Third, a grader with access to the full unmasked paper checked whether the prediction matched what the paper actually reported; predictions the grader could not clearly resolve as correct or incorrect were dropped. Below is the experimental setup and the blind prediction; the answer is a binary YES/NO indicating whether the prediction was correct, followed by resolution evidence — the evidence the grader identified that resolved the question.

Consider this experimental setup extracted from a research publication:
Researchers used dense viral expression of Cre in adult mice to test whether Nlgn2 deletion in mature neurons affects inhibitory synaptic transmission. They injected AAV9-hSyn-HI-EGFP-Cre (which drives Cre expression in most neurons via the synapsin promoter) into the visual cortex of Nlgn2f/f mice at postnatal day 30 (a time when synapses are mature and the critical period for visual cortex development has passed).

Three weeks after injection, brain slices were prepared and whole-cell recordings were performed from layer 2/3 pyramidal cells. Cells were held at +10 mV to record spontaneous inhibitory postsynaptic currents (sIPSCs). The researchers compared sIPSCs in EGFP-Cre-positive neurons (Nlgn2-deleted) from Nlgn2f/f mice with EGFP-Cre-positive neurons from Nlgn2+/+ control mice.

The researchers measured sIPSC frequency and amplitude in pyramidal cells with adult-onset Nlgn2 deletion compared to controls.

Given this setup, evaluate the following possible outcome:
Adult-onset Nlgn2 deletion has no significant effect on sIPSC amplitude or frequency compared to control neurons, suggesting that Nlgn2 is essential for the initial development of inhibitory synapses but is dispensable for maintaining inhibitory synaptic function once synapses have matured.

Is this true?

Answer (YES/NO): NO